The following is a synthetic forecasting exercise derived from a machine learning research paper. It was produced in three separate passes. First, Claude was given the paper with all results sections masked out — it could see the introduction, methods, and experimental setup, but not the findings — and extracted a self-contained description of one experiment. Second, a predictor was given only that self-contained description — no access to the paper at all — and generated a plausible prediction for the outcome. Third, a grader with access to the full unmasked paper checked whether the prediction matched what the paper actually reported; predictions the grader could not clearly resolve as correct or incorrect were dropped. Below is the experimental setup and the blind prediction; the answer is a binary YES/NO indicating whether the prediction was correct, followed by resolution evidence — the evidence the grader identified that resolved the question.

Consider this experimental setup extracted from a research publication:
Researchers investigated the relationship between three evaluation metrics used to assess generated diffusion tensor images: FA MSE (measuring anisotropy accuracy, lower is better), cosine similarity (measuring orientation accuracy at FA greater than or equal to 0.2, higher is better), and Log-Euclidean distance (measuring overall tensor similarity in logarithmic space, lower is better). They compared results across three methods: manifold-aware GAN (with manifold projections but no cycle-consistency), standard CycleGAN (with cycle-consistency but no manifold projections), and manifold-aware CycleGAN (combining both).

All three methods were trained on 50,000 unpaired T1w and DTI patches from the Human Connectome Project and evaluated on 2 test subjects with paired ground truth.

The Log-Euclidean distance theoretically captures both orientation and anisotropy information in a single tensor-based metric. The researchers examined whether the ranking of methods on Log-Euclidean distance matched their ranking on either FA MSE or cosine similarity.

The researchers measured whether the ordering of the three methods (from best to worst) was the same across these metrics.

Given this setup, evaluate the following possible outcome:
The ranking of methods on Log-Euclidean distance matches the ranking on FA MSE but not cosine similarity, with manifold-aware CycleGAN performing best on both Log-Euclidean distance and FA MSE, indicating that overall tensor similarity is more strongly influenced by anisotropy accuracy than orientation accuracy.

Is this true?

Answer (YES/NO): NO